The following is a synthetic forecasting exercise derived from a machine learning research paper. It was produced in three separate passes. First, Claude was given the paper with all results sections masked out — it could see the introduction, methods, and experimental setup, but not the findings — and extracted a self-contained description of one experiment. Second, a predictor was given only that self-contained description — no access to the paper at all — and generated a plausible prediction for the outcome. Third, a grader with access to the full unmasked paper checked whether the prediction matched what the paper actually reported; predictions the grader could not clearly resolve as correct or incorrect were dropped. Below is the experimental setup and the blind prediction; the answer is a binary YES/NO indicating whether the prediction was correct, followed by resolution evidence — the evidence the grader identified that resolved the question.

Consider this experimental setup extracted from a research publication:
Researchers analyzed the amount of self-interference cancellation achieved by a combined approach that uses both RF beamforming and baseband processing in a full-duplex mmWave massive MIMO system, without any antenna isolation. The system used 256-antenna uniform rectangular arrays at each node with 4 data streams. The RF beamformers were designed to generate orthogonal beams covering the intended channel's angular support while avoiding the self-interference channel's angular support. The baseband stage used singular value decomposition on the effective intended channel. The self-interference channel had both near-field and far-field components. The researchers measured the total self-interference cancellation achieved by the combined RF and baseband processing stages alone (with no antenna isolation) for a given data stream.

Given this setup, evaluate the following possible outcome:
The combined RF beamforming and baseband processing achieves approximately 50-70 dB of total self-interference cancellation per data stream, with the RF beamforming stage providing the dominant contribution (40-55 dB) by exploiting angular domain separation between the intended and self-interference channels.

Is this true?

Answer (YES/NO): NO